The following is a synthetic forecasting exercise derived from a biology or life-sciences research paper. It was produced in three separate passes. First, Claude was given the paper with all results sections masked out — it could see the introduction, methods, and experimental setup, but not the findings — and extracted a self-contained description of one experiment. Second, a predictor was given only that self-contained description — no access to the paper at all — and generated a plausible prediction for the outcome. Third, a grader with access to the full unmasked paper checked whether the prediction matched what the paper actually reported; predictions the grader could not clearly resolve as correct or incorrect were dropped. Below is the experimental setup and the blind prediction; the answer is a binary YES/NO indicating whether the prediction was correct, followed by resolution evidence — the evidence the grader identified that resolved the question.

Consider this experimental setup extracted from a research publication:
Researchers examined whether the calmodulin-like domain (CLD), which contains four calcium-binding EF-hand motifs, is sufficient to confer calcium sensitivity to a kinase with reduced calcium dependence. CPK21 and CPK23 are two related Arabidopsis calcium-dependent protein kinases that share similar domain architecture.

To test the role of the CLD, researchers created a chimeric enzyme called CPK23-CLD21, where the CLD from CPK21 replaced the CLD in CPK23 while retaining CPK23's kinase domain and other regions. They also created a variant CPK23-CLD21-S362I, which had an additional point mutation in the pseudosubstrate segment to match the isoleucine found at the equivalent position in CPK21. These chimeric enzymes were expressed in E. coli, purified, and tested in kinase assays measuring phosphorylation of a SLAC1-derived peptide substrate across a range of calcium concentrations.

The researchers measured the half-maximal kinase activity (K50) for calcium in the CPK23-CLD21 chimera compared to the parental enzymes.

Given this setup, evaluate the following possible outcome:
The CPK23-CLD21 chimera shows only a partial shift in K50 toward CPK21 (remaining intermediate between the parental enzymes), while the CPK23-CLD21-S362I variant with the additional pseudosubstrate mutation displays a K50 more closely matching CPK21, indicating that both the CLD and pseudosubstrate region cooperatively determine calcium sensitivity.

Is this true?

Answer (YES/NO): NO